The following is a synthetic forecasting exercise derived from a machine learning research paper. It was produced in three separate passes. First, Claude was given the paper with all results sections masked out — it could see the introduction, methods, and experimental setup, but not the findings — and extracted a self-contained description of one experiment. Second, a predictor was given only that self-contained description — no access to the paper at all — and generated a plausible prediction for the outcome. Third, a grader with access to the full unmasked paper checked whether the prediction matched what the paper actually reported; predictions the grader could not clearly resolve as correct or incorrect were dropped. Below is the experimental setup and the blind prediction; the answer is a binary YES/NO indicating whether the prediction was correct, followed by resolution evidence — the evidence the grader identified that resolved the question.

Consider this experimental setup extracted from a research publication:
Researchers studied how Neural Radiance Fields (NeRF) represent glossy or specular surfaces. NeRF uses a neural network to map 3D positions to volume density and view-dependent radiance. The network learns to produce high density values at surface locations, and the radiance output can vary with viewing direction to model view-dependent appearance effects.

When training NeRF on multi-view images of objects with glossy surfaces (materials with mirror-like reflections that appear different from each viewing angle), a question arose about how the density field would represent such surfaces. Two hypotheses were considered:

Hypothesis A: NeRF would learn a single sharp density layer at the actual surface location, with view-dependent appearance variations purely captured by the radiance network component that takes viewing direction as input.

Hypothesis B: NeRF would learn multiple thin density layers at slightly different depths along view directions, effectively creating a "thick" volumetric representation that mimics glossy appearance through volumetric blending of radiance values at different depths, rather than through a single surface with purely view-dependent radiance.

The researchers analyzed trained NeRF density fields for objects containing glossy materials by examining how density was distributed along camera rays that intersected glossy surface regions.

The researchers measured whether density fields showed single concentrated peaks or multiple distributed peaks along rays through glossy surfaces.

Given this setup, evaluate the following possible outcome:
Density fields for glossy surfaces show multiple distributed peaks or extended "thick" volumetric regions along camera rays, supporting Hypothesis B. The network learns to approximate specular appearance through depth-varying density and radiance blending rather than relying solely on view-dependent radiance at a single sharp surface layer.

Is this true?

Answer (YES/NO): YES